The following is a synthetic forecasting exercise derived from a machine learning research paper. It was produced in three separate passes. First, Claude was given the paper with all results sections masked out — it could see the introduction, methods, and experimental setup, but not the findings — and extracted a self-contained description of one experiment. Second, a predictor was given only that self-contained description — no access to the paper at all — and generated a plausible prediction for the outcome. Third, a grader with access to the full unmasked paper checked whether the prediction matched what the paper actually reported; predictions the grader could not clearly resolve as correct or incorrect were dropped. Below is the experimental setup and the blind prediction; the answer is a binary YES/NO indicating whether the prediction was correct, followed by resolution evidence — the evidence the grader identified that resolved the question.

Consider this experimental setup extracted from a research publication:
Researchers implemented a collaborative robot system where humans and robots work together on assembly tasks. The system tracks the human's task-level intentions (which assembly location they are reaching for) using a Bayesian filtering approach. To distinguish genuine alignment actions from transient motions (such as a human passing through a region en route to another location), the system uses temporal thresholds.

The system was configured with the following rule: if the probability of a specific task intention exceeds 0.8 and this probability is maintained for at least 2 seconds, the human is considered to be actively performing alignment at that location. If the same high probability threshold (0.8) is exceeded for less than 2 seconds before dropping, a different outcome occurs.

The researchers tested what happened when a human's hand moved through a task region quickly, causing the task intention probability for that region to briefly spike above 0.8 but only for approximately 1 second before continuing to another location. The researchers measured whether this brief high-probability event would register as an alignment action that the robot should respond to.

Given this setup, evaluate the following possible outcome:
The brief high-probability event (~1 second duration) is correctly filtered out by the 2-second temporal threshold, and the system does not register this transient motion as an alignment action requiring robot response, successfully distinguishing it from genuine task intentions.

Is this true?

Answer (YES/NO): YES